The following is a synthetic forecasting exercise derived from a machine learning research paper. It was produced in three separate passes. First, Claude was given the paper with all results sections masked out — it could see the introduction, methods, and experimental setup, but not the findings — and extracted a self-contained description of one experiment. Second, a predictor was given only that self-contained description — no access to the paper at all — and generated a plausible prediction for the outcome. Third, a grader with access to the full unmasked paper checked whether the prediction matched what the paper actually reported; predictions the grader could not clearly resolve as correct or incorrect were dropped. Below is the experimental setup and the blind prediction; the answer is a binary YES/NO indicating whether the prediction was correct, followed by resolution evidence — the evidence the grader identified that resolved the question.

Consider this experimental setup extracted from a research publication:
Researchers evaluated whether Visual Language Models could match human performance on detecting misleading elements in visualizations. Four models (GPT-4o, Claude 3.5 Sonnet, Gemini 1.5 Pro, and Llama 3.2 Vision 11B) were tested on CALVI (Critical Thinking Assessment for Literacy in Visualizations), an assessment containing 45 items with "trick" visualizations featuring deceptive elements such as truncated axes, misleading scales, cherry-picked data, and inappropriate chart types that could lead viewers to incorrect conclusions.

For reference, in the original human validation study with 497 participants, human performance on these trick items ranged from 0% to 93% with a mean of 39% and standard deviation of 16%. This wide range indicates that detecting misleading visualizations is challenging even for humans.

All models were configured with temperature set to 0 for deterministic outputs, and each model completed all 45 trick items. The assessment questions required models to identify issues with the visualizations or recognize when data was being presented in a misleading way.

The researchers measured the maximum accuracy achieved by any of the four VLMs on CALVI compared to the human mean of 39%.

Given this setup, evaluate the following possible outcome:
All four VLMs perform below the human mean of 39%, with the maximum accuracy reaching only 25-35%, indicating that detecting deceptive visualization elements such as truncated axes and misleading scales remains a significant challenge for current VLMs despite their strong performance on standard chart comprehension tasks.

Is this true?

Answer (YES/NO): YES